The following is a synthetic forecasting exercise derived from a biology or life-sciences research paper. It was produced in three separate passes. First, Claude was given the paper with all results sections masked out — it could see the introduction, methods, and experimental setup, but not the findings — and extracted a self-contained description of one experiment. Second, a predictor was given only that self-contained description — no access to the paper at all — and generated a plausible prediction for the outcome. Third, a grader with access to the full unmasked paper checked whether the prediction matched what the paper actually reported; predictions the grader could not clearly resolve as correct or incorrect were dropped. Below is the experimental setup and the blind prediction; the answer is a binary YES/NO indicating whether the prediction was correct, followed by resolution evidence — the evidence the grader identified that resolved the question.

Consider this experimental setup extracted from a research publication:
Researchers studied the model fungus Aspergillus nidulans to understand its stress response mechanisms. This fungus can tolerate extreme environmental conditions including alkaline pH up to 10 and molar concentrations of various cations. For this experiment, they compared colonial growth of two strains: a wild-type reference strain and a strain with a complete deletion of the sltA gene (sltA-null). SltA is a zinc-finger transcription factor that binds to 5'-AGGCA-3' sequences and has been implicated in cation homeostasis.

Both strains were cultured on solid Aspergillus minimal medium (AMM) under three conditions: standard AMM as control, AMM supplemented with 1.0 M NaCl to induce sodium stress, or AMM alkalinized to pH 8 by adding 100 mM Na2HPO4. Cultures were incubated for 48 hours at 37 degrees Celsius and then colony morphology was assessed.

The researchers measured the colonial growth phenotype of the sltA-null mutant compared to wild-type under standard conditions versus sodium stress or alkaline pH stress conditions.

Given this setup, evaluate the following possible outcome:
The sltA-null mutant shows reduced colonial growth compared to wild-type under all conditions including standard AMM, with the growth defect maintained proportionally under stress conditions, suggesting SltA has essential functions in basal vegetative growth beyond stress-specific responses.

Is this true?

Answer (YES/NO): NO